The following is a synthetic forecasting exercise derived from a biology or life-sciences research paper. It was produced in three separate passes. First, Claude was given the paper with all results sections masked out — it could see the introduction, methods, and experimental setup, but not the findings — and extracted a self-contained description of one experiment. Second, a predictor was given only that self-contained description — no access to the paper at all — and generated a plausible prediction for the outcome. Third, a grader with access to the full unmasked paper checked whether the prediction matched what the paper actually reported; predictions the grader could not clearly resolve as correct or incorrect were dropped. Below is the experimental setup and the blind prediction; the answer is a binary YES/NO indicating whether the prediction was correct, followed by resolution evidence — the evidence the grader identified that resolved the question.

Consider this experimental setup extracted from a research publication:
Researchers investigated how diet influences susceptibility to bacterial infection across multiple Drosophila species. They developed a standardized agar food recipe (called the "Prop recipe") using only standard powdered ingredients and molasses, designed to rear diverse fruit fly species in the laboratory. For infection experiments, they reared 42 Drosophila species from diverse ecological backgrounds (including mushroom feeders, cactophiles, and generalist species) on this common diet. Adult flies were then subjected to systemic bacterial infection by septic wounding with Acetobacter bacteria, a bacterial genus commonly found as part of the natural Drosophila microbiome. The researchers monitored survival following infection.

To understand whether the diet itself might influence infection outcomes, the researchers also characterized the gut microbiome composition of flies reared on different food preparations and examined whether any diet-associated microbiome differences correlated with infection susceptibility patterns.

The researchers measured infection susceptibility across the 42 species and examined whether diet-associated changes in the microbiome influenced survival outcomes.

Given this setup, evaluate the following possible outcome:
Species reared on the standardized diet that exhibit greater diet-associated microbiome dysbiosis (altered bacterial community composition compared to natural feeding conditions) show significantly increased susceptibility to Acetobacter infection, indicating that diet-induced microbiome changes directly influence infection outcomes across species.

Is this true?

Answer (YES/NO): NO